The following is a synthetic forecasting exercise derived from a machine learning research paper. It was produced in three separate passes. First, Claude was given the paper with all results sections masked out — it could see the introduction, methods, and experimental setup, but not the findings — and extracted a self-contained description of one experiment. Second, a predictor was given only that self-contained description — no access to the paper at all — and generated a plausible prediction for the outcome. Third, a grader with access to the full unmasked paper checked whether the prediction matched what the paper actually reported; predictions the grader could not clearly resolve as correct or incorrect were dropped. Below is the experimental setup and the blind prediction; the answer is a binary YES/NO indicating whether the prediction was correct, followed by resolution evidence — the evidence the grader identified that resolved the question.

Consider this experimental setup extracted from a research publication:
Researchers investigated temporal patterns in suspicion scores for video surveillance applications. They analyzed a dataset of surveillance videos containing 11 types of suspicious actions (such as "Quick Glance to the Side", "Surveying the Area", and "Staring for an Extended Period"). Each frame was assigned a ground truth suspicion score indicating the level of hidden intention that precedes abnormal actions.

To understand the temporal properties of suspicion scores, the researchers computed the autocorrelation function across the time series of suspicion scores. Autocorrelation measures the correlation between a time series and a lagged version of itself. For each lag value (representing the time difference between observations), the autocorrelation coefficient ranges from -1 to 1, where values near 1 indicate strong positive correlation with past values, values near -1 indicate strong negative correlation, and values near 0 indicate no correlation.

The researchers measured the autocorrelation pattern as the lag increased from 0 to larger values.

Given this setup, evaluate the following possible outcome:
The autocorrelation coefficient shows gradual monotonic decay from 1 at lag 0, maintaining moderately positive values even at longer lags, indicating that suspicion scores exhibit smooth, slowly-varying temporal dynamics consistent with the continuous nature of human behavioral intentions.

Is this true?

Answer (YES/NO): YES